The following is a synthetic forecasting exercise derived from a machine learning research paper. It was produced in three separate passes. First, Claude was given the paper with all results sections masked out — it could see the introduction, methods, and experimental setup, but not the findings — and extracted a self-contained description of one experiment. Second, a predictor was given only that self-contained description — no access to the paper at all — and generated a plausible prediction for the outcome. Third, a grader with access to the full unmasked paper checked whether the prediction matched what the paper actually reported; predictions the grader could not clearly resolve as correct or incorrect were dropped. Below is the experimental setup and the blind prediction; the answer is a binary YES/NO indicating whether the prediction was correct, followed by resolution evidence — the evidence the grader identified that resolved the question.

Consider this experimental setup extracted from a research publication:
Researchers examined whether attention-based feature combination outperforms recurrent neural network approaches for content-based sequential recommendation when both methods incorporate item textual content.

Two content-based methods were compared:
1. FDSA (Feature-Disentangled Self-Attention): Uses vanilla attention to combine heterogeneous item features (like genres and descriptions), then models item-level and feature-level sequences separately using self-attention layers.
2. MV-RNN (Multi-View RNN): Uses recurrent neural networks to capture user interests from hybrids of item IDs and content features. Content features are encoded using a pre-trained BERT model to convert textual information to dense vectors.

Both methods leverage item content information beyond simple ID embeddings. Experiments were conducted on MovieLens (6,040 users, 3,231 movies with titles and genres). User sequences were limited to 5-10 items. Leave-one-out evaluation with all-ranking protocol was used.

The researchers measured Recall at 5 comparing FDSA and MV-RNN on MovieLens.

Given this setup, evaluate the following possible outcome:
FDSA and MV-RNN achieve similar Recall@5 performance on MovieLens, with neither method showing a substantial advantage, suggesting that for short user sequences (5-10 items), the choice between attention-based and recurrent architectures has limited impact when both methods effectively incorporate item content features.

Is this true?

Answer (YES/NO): NO